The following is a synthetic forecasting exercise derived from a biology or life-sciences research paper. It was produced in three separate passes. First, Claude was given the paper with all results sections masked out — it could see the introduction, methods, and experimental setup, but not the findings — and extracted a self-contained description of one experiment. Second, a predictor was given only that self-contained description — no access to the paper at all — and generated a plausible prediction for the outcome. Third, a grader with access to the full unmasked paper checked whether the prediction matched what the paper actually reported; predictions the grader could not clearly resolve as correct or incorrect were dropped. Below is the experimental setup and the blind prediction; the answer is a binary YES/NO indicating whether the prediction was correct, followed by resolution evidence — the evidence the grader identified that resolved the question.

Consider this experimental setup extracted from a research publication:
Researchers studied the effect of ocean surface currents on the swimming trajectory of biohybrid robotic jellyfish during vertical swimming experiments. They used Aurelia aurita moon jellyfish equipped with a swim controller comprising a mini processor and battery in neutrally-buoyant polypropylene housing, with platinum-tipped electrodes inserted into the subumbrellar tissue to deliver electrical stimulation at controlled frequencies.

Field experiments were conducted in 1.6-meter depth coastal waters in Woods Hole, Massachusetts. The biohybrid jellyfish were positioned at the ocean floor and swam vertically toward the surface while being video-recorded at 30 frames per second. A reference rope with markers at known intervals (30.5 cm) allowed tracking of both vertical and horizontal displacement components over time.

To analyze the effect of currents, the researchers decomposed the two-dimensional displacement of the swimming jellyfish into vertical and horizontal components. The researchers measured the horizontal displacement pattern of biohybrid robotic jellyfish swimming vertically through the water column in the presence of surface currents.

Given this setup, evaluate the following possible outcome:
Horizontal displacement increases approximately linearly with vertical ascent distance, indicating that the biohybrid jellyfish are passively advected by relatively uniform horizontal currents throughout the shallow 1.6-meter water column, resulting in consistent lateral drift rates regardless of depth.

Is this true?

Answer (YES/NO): NO